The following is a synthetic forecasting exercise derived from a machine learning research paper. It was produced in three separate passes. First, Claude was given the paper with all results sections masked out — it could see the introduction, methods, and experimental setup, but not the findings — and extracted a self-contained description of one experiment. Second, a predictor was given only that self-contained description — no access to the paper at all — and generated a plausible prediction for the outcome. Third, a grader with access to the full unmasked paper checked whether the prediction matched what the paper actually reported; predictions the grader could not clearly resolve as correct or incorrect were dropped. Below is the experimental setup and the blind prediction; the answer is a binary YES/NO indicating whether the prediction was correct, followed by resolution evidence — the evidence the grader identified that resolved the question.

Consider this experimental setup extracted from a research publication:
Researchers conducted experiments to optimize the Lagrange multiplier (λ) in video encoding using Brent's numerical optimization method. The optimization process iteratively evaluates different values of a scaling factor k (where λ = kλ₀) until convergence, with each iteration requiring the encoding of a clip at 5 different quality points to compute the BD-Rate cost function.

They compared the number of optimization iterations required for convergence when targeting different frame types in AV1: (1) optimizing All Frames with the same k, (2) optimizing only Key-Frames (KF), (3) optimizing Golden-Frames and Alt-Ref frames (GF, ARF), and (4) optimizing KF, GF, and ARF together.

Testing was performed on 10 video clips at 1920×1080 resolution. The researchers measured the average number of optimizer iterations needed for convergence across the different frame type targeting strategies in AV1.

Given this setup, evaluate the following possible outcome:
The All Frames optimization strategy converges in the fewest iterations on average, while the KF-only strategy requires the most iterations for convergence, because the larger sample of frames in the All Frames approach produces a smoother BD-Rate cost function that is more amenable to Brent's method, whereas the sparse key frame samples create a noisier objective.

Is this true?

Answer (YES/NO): NO